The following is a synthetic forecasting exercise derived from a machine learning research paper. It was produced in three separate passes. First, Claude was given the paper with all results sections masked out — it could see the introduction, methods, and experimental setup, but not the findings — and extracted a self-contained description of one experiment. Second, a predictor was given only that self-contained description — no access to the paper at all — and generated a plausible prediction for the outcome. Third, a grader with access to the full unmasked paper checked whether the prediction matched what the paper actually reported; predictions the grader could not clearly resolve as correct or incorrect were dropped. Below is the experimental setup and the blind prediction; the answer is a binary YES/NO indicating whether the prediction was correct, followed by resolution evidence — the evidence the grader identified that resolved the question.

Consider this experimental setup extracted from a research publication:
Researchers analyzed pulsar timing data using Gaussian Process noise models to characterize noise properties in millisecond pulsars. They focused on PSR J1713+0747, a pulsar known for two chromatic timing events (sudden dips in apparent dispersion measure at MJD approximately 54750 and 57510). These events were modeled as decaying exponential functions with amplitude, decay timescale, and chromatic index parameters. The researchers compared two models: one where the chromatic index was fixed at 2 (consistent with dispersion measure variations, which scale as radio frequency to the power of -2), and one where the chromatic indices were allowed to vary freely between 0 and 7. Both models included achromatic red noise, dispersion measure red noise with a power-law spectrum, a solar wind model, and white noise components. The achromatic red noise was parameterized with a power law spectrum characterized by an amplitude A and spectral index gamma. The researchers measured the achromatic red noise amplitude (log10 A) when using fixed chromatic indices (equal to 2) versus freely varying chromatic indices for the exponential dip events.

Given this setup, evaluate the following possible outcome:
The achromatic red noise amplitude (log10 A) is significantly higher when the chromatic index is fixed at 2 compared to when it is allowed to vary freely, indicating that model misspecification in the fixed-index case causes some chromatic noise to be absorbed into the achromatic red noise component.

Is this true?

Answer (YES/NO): YES